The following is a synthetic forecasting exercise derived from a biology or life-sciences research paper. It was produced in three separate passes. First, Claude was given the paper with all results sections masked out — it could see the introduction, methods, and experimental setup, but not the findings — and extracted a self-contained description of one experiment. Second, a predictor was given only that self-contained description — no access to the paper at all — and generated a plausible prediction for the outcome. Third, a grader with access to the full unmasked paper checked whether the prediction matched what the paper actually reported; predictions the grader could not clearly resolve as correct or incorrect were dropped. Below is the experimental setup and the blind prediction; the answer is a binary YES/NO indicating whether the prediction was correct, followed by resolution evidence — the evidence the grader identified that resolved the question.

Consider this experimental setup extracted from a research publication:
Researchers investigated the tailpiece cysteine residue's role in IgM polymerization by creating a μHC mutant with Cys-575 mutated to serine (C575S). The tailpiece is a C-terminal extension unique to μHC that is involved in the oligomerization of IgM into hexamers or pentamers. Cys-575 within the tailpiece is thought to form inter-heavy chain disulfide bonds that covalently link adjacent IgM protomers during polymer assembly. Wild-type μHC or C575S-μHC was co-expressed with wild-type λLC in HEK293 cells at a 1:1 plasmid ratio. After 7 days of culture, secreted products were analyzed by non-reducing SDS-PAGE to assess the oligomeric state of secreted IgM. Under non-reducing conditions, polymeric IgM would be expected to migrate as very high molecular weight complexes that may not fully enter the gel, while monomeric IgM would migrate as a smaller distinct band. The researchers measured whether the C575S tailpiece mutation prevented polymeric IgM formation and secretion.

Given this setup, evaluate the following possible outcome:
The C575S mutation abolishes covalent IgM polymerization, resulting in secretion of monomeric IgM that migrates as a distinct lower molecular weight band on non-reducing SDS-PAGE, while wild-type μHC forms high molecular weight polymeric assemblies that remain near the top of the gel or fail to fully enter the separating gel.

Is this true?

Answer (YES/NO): NO